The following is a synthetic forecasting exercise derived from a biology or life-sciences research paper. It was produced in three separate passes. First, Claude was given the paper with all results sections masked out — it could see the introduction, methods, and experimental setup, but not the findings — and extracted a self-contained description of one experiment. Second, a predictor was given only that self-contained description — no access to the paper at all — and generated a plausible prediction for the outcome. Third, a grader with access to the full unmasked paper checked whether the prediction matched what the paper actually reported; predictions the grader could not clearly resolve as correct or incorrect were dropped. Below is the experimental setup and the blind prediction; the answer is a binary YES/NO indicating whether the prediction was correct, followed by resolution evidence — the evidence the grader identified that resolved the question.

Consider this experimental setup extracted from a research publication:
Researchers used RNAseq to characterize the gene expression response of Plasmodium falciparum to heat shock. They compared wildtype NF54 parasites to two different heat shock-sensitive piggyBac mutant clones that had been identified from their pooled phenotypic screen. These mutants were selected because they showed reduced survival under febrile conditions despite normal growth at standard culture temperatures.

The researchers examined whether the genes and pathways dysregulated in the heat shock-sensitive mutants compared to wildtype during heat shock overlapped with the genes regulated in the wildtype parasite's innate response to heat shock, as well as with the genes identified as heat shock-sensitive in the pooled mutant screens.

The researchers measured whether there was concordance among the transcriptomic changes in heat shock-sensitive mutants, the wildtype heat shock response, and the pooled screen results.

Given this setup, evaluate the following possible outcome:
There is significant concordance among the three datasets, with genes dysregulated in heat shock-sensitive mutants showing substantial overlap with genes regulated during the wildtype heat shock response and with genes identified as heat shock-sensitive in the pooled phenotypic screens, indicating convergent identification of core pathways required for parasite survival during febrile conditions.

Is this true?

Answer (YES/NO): YES